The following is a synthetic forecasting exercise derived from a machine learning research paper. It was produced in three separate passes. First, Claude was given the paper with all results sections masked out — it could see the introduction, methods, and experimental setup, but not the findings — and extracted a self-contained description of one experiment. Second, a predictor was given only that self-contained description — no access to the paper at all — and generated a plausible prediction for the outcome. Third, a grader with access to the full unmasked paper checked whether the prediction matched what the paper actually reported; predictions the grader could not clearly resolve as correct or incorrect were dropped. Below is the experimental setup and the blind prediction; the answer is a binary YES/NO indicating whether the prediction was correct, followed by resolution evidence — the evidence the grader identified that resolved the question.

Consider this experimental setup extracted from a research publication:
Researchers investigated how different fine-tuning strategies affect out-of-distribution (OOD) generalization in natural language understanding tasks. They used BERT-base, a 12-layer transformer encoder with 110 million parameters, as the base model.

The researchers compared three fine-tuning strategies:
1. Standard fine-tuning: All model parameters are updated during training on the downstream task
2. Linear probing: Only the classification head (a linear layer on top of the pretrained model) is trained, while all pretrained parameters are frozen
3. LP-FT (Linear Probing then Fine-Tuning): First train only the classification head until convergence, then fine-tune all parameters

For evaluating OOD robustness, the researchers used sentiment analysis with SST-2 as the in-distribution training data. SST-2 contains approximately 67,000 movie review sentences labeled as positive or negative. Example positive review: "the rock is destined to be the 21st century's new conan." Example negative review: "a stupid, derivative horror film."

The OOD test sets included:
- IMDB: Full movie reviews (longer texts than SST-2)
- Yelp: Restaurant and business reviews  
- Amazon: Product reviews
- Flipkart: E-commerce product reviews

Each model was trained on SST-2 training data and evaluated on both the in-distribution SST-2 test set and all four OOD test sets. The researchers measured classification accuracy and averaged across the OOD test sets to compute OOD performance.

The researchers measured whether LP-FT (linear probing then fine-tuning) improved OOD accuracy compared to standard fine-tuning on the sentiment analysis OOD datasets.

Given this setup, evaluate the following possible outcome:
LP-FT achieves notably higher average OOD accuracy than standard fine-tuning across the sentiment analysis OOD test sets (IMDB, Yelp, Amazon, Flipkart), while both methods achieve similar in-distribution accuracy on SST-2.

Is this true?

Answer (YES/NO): NO